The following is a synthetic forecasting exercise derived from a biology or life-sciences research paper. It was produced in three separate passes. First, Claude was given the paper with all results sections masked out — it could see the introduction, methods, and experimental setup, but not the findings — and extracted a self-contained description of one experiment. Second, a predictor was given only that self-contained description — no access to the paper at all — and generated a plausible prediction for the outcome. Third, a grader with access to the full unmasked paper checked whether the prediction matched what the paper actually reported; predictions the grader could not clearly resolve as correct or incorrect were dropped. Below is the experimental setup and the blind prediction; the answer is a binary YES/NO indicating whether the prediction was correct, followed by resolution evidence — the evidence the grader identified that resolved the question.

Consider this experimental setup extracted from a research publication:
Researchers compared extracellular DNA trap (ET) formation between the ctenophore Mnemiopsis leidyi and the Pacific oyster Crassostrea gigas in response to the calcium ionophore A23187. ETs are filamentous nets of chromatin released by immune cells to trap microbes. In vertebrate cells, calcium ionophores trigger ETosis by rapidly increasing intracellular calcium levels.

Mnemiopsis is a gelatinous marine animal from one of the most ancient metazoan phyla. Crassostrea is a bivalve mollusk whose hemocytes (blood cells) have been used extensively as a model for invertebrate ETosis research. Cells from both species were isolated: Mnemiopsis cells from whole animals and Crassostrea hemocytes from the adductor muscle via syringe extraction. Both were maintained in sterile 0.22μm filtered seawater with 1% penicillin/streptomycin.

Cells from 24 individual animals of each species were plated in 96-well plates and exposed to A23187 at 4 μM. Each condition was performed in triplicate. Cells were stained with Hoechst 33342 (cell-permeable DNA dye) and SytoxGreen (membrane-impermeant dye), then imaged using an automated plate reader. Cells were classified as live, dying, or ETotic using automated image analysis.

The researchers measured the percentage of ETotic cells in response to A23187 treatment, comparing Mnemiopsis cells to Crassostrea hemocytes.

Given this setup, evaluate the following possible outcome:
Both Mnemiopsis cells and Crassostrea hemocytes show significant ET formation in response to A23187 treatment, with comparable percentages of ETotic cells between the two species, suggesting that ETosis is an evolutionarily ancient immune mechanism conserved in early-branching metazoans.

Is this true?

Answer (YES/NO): YES